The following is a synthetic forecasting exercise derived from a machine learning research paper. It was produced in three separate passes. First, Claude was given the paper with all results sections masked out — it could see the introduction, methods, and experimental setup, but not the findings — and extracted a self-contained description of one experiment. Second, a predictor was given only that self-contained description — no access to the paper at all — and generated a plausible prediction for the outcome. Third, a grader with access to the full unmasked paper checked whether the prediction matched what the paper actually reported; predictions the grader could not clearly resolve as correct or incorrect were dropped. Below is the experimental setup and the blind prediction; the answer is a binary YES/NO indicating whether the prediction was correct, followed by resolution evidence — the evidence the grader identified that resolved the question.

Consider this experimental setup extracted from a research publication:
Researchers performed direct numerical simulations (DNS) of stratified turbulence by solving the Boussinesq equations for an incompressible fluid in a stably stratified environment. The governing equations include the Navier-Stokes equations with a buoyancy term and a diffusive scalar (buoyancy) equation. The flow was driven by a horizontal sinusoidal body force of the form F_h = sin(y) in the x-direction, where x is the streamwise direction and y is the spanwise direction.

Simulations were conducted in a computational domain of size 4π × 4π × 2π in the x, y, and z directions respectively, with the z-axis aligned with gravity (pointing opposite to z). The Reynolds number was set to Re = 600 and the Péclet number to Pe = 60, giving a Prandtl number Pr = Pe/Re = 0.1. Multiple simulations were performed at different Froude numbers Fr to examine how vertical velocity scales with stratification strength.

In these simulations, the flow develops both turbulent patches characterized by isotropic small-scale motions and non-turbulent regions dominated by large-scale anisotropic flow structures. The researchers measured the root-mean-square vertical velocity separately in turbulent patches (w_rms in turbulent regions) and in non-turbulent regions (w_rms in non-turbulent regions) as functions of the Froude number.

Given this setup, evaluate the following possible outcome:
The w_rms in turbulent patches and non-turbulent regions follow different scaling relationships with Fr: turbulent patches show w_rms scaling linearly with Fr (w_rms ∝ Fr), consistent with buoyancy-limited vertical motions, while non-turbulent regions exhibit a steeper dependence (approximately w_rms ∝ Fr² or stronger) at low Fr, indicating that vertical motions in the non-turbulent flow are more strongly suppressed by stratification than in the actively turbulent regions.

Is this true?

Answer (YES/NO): NO